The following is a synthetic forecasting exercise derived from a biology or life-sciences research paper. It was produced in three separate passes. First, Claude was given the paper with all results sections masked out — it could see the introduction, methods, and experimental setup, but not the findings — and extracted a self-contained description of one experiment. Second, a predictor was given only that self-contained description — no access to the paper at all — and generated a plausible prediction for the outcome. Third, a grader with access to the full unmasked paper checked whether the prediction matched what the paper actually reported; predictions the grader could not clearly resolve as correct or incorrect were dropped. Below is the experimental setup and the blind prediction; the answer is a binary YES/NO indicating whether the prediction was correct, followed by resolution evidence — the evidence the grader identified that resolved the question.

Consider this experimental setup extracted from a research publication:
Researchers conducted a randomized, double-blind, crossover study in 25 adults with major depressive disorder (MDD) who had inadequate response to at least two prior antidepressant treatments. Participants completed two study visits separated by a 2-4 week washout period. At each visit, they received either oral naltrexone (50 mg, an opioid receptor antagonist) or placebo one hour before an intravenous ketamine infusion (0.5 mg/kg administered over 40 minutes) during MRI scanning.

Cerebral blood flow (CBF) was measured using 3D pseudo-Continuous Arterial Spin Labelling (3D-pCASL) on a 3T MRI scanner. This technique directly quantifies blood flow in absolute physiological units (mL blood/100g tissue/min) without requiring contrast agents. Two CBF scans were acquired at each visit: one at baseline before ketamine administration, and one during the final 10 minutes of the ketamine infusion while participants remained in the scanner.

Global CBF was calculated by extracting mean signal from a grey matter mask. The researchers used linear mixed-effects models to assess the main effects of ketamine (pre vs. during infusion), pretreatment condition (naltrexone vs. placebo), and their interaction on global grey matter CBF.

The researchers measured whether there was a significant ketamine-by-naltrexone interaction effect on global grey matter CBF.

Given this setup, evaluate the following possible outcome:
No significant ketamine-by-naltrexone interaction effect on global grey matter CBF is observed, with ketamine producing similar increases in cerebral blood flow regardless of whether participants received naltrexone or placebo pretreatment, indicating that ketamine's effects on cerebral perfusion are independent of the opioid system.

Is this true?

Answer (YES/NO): YES